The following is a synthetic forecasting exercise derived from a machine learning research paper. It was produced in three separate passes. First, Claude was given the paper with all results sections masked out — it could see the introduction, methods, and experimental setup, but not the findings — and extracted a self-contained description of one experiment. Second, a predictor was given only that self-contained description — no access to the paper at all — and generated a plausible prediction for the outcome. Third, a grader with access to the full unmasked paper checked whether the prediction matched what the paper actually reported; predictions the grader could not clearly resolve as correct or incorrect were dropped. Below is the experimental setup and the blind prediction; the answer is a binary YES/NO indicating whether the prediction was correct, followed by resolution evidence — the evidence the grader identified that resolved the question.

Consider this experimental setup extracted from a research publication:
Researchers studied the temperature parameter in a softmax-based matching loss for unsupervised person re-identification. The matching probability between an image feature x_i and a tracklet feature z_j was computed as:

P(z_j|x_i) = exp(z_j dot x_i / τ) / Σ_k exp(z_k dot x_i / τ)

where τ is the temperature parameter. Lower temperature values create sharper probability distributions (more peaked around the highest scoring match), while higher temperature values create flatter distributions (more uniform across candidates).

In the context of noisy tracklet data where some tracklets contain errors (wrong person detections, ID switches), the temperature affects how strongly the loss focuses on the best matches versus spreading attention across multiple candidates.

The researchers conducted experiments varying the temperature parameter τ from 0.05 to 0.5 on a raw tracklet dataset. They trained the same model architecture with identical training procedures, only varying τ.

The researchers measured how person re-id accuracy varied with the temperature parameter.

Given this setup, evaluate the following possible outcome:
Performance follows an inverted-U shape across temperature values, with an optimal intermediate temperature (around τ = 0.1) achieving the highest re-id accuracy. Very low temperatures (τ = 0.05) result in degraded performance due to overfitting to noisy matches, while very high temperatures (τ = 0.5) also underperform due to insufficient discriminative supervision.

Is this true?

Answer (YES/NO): YES